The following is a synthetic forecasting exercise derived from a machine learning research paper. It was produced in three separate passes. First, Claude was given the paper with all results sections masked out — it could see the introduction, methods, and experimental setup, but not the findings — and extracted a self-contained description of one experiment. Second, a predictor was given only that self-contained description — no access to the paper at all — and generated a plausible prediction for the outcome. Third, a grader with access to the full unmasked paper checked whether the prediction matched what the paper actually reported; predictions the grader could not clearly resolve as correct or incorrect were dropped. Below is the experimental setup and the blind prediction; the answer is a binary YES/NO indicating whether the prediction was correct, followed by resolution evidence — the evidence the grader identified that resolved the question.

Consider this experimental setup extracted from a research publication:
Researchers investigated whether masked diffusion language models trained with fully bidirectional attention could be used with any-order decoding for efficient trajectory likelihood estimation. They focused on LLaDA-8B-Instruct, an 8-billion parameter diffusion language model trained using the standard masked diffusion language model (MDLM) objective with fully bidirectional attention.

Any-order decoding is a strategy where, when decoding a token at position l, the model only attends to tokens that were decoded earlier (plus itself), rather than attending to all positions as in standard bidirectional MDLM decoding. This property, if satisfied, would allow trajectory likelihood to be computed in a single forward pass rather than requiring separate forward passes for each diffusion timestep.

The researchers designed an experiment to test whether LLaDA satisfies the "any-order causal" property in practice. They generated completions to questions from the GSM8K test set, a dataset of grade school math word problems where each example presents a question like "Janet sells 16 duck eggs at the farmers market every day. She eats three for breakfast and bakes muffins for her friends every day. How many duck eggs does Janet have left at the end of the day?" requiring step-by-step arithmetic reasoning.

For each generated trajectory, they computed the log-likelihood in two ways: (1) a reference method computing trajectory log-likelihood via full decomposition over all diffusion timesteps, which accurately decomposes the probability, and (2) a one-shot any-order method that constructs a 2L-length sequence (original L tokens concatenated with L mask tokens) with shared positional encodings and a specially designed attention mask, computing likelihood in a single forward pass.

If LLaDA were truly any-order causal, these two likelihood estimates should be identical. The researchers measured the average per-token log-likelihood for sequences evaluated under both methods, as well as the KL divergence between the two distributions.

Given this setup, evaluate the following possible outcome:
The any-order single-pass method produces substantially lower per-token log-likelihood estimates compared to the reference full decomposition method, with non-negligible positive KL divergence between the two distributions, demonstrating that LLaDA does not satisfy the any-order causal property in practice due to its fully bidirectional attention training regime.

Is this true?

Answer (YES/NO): YES